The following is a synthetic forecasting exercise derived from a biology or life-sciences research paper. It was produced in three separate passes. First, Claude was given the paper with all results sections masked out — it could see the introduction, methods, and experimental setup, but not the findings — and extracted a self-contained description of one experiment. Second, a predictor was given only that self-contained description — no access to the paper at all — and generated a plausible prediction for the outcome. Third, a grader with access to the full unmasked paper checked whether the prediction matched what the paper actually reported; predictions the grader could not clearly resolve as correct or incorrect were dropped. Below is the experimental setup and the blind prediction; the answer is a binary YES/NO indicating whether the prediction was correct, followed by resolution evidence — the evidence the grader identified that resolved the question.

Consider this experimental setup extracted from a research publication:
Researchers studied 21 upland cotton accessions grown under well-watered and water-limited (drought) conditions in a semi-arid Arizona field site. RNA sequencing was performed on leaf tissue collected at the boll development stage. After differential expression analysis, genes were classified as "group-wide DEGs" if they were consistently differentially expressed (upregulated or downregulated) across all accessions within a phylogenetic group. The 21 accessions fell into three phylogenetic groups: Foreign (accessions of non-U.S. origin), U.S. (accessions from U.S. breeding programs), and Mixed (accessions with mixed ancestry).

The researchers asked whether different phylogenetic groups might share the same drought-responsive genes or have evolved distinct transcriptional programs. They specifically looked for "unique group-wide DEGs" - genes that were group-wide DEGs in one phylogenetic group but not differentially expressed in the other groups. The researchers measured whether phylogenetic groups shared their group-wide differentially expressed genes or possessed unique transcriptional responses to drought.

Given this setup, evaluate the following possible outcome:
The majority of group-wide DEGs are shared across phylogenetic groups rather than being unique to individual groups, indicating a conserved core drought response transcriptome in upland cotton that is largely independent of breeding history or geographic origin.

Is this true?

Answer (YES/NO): NO